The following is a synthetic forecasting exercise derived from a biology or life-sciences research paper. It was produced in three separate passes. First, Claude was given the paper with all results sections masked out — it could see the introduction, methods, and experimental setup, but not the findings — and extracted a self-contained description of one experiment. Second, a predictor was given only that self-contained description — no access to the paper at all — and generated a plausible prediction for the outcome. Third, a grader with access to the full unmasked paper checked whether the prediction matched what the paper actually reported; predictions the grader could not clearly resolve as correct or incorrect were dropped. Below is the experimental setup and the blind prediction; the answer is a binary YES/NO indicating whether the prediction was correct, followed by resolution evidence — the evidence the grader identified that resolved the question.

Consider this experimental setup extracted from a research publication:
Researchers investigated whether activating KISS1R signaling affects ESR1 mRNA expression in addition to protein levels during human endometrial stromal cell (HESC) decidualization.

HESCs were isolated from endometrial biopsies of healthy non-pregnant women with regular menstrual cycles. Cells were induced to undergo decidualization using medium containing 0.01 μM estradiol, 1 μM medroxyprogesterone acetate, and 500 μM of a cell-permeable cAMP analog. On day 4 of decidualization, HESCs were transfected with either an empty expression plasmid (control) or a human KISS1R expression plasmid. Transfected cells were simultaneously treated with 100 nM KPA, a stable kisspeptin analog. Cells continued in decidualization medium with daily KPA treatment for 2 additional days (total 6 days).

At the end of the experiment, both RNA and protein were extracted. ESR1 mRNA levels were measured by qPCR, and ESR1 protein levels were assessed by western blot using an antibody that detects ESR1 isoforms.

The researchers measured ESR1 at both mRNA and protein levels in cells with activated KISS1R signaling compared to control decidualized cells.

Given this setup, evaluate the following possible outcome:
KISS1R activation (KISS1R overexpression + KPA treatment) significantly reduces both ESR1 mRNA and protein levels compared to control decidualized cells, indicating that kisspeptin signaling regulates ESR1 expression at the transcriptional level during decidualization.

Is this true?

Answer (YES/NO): YES